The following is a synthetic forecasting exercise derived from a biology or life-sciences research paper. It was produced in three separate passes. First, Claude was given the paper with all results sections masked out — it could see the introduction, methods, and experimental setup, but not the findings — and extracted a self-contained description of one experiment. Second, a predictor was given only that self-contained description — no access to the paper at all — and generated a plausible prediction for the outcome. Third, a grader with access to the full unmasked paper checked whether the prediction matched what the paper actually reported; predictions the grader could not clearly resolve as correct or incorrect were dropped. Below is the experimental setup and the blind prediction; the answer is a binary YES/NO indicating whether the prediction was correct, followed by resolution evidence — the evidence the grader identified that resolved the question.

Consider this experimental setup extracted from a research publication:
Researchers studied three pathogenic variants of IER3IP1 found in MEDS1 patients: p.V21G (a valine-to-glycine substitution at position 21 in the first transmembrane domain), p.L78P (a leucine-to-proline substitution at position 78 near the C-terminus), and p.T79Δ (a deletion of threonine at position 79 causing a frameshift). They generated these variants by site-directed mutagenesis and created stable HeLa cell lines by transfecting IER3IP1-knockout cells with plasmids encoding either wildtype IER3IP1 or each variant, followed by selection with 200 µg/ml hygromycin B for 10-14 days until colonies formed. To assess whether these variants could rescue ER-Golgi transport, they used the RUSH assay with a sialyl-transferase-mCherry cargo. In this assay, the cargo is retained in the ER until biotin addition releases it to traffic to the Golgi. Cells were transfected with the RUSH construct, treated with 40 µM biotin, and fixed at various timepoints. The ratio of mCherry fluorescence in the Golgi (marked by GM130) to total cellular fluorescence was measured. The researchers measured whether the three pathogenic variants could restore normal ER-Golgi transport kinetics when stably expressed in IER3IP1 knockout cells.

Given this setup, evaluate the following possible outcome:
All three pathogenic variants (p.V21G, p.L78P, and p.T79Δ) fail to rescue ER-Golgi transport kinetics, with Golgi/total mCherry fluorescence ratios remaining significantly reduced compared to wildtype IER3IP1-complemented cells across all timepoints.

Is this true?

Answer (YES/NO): NO